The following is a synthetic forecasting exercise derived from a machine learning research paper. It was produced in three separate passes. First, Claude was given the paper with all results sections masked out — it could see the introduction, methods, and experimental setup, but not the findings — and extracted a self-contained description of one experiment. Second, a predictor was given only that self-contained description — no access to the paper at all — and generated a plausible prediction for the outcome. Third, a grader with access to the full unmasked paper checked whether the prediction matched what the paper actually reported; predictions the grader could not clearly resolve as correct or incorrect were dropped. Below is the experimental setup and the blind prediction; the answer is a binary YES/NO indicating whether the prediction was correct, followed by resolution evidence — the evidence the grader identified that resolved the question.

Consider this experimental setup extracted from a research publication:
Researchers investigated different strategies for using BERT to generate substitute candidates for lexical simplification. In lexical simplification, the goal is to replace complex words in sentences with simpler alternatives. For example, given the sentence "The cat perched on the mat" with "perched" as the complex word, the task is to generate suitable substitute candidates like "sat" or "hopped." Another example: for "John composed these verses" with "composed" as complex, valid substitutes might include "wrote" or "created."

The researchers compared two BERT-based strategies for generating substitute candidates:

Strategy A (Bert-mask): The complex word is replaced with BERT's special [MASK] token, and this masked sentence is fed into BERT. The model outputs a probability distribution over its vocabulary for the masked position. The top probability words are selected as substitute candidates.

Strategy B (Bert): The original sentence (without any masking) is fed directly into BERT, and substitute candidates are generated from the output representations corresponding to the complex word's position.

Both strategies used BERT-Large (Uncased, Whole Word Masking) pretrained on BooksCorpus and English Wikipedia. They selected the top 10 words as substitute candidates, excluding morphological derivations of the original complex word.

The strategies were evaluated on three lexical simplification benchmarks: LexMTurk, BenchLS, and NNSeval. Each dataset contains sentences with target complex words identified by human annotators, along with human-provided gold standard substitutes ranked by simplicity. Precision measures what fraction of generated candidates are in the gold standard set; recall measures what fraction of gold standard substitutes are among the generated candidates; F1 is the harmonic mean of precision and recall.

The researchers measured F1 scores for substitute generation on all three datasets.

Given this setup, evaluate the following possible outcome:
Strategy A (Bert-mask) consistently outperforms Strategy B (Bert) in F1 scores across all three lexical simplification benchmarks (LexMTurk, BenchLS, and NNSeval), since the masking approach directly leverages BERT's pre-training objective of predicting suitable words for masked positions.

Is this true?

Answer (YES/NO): NO